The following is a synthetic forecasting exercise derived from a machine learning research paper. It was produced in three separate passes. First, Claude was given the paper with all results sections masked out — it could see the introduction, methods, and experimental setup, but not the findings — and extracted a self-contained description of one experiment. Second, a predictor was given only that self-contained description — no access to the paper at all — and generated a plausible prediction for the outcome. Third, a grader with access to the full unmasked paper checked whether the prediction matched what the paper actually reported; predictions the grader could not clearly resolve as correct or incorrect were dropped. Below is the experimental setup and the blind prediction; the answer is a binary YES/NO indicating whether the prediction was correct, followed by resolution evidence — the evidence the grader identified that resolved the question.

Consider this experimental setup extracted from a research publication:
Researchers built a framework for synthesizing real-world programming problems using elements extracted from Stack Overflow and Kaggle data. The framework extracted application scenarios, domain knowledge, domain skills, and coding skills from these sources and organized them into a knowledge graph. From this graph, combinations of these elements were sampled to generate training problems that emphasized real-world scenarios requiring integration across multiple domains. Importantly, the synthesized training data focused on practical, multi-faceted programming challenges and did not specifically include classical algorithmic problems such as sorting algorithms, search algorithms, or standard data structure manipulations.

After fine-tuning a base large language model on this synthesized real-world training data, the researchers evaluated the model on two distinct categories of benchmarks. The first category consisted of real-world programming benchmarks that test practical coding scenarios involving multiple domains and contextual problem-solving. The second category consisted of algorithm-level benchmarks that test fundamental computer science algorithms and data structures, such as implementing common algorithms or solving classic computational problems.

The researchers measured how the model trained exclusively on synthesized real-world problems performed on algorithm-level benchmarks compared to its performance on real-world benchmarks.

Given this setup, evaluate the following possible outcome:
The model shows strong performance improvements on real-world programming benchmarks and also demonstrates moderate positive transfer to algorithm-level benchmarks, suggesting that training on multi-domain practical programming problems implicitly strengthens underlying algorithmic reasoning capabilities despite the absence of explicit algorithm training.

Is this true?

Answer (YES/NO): YES